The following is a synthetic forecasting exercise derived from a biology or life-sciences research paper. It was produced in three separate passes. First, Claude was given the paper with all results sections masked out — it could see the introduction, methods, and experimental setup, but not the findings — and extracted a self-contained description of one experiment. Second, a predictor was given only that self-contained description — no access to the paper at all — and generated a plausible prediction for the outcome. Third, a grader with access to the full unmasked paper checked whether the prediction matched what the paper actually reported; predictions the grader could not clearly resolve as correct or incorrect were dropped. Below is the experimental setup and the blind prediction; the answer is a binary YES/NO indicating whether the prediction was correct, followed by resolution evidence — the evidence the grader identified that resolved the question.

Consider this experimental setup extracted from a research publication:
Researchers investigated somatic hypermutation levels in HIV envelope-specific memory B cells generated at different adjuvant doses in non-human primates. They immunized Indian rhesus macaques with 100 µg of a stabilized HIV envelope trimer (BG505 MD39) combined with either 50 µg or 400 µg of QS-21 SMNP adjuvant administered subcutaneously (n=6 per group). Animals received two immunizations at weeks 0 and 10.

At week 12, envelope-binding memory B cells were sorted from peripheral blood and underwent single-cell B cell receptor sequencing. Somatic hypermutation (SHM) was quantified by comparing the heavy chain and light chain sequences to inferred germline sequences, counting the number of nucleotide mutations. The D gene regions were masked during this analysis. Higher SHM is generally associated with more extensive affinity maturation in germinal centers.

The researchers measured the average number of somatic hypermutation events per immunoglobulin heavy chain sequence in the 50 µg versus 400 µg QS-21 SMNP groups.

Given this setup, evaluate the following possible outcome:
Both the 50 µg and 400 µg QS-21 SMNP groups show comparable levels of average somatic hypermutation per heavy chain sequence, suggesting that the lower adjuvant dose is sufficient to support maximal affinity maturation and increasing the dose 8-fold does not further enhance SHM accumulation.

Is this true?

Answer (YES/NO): YES